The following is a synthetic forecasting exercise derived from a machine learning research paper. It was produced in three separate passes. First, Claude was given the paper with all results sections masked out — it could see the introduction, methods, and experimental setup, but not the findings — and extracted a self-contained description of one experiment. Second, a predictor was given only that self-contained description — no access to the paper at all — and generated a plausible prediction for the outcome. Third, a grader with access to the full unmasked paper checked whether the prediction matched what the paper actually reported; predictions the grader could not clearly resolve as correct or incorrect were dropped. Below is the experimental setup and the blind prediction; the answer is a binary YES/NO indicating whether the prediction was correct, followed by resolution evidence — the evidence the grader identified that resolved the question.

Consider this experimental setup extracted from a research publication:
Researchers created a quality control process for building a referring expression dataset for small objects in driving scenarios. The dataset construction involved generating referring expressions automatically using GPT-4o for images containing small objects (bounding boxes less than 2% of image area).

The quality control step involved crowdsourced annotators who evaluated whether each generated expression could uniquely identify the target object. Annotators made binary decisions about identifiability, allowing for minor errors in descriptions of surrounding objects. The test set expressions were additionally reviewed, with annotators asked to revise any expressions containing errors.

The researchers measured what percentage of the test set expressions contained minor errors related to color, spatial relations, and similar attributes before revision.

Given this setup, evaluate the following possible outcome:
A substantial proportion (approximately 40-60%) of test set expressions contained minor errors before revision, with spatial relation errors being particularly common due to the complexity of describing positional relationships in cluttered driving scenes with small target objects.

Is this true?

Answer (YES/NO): NO